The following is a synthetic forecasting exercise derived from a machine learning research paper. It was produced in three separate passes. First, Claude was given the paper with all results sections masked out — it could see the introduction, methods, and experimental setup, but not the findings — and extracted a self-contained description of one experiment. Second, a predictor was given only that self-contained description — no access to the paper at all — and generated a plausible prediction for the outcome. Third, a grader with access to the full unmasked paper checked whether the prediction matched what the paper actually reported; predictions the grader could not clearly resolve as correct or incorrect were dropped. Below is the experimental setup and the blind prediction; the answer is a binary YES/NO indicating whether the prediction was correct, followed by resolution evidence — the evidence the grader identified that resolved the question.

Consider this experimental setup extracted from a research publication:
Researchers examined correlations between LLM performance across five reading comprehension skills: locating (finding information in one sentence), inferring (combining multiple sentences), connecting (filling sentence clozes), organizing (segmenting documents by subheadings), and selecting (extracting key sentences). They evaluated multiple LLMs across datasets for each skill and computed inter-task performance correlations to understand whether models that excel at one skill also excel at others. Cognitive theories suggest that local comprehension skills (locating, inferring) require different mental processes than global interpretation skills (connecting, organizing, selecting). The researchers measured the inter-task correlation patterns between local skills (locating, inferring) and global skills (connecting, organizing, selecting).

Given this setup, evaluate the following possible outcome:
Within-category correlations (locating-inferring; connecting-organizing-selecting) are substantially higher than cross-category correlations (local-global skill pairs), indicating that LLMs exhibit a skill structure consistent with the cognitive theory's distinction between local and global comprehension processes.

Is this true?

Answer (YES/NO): NO